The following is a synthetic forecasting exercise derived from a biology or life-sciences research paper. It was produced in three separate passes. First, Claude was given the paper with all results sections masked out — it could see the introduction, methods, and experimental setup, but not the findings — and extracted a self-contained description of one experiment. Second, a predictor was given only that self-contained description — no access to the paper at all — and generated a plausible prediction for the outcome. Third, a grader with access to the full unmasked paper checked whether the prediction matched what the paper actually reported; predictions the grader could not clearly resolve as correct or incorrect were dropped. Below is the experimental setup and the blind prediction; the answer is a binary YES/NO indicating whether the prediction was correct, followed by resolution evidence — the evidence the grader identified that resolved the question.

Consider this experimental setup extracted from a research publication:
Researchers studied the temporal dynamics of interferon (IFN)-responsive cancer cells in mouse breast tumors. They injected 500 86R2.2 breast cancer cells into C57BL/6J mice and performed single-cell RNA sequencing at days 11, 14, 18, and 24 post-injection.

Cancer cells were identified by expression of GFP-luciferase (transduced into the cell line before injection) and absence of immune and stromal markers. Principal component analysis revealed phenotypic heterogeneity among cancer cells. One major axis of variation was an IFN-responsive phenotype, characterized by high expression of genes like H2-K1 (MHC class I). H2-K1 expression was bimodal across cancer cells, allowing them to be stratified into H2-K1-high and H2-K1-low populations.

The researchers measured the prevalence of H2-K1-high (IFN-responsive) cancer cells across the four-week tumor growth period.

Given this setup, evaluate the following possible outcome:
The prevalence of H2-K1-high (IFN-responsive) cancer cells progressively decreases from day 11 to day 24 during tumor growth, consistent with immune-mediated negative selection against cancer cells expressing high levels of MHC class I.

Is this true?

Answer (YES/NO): NO